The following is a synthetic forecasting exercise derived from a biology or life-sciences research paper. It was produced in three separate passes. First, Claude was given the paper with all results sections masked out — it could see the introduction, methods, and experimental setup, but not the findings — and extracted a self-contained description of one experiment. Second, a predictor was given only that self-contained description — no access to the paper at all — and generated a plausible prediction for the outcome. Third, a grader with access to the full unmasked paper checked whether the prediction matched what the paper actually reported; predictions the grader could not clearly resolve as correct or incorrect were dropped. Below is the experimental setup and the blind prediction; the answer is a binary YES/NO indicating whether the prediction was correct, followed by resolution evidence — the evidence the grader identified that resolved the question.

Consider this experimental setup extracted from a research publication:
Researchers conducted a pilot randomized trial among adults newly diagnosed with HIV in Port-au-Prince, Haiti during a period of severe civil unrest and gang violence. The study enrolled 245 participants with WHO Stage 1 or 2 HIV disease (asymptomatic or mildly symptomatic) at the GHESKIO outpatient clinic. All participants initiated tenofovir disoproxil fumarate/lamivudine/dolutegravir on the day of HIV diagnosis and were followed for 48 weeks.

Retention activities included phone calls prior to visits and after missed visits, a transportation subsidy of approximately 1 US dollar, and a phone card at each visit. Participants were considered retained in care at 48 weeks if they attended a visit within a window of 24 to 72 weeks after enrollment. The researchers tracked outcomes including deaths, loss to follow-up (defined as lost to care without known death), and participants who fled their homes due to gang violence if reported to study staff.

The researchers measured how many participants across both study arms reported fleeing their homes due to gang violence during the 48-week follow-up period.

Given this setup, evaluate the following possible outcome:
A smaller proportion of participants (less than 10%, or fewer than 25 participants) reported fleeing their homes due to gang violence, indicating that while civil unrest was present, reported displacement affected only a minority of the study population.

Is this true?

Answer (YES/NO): YES